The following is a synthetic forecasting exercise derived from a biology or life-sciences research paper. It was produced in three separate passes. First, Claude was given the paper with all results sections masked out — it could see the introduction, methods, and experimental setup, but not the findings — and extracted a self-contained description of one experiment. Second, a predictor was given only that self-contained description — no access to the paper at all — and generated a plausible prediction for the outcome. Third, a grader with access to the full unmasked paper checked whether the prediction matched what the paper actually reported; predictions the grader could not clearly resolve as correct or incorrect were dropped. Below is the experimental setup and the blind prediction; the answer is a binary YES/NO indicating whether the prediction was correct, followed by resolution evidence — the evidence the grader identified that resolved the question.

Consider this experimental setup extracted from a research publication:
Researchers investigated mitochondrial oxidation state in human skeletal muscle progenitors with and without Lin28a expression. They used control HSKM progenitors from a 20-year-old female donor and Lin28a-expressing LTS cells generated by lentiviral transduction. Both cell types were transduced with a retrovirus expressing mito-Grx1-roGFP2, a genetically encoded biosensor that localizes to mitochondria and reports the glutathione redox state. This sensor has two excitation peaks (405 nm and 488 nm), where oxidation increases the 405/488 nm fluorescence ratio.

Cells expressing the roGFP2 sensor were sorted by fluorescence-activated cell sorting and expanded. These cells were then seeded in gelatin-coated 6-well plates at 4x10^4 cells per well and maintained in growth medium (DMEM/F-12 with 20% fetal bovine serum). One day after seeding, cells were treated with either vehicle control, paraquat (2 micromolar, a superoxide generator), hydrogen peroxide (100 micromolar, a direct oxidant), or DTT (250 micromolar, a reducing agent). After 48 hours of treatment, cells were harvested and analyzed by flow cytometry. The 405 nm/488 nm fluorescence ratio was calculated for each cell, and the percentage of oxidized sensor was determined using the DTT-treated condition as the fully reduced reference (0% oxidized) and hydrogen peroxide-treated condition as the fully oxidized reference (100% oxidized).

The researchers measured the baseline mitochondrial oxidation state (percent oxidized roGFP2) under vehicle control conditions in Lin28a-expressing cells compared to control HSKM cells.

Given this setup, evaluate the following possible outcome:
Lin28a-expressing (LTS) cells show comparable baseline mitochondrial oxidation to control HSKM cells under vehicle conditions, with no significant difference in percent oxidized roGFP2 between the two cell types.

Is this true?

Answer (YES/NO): NO